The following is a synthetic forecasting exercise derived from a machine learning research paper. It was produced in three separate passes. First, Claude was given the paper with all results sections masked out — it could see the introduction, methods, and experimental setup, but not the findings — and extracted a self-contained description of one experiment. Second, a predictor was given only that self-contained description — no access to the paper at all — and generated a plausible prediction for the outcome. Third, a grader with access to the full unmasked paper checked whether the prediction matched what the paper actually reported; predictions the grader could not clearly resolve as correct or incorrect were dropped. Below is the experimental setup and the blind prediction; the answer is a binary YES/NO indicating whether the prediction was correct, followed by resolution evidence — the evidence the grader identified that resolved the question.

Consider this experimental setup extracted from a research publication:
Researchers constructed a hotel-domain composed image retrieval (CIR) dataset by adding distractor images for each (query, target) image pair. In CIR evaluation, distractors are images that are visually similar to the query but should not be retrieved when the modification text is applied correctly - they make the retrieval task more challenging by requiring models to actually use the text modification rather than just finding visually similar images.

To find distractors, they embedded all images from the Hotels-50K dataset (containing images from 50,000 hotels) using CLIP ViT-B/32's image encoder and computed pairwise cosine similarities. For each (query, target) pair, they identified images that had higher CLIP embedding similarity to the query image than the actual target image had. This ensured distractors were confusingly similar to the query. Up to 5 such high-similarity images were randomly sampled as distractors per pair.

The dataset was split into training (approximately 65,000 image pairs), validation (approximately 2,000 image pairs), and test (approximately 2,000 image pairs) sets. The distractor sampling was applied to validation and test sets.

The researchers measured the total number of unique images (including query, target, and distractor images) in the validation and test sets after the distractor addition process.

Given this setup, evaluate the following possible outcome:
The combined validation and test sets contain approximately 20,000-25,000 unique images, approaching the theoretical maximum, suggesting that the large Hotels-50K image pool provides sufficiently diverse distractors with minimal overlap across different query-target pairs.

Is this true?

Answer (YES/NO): NO